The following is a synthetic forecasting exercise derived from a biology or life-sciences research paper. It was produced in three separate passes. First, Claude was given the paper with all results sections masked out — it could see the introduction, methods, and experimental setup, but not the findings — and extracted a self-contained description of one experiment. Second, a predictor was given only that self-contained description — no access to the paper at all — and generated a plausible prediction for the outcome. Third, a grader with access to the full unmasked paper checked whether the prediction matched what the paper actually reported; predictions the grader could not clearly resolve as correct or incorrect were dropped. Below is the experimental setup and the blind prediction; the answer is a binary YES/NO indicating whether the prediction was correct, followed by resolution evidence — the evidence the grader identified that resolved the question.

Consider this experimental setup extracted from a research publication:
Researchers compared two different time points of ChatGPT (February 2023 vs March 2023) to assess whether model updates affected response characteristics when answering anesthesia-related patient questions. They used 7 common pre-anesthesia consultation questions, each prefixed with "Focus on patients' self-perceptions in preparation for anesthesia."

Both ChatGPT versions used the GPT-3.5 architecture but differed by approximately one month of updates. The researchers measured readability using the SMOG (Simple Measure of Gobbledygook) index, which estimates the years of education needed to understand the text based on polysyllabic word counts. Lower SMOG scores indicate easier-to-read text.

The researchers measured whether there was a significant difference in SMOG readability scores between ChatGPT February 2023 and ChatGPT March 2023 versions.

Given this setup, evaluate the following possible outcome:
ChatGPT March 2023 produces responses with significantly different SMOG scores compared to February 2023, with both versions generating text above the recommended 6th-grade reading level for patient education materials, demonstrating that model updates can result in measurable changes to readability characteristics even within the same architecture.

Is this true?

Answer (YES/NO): NO